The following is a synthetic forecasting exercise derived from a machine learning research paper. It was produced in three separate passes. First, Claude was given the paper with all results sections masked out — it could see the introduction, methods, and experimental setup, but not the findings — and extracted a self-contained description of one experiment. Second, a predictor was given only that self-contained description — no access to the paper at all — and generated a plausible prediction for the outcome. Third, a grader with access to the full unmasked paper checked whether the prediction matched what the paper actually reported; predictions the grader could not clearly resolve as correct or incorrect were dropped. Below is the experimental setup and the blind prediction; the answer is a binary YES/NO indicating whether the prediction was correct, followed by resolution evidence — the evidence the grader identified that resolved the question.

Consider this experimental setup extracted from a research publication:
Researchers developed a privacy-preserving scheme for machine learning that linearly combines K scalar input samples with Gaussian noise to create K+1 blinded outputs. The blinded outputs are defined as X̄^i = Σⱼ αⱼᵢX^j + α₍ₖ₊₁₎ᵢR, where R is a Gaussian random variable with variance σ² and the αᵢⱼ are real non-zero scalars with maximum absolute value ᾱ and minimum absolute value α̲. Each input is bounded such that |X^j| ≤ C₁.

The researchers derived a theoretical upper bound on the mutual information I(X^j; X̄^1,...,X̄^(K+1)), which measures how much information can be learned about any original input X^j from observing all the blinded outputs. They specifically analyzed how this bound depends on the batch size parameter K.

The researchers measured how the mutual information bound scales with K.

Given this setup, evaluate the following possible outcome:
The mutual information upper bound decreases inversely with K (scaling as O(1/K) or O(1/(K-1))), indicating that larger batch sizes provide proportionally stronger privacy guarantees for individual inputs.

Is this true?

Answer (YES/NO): NO